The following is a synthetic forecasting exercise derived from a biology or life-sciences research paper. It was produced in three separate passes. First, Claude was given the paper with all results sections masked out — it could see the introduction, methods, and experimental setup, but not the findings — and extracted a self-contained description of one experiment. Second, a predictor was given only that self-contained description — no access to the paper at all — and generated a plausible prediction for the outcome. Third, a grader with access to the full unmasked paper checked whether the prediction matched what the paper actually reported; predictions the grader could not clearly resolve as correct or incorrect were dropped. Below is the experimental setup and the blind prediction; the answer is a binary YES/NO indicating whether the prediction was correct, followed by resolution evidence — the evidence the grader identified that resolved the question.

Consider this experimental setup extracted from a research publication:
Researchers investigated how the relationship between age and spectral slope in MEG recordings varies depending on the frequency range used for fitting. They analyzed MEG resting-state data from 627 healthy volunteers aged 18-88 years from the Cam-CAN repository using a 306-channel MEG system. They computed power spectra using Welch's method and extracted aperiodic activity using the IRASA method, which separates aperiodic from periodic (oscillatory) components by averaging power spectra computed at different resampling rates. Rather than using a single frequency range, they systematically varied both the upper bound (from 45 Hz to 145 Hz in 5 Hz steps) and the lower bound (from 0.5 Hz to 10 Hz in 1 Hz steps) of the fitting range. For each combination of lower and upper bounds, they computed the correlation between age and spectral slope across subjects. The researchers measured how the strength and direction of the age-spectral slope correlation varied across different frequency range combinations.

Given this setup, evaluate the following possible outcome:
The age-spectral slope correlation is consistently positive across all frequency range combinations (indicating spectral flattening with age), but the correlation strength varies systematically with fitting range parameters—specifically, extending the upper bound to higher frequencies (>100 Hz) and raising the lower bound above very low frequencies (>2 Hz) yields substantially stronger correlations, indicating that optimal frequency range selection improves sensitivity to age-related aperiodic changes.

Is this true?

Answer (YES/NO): NO